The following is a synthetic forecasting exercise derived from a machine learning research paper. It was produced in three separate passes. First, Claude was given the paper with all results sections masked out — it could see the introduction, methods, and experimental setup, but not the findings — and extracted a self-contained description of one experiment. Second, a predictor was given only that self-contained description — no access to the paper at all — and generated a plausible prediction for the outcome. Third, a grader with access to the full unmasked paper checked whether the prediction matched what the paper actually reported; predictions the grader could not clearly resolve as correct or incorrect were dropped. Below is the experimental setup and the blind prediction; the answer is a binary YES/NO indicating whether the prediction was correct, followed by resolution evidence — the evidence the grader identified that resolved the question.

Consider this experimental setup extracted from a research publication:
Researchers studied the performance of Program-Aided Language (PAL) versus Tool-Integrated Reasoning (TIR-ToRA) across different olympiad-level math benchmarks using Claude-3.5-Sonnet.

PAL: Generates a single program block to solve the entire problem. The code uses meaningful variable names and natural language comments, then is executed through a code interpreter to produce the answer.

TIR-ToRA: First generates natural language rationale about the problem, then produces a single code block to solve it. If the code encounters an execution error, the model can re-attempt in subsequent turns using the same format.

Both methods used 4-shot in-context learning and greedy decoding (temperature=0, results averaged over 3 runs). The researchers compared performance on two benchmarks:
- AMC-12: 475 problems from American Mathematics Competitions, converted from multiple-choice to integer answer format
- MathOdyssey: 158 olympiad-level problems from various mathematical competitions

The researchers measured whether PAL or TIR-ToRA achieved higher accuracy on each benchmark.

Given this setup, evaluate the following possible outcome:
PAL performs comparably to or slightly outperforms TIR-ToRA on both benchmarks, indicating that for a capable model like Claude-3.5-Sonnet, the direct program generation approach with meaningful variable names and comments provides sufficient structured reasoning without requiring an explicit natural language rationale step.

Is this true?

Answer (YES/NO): NO